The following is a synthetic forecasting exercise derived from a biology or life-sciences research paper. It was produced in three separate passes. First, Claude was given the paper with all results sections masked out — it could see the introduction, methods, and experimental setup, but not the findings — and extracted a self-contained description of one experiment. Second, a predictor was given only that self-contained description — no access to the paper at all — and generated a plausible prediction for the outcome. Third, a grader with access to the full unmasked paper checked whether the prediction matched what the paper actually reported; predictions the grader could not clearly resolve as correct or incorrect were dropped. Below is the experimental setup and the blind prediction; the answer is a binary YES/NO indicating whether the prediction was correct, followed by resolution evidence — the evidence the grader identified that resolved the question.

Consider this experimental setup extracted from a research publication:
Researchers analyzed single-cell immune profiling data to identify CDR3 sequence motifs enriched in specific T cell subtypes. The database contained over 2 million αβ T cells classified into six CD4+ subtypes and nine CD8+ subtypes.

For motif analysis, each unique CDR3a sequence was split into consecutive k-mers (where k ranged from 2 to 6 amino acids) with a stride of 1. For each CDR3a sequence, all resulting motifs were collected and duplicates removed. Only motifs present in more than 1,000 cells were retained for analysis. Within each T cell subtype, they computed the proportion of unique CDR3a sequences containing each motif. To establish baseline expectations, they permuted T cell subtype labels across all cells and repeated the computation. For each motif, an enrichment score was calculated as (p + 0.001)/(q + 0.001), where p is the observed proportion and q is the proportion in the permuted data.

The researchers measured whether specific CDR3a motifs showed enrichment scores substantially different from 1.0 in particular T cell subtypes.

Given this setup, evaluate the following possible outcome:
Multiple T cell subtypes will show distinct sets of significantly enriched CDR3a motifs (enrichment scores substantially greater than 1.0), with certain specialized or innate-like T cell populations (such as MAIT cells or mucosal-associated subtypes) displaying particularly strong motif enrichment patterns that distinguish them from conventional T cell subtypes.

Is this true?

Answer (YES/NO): YES